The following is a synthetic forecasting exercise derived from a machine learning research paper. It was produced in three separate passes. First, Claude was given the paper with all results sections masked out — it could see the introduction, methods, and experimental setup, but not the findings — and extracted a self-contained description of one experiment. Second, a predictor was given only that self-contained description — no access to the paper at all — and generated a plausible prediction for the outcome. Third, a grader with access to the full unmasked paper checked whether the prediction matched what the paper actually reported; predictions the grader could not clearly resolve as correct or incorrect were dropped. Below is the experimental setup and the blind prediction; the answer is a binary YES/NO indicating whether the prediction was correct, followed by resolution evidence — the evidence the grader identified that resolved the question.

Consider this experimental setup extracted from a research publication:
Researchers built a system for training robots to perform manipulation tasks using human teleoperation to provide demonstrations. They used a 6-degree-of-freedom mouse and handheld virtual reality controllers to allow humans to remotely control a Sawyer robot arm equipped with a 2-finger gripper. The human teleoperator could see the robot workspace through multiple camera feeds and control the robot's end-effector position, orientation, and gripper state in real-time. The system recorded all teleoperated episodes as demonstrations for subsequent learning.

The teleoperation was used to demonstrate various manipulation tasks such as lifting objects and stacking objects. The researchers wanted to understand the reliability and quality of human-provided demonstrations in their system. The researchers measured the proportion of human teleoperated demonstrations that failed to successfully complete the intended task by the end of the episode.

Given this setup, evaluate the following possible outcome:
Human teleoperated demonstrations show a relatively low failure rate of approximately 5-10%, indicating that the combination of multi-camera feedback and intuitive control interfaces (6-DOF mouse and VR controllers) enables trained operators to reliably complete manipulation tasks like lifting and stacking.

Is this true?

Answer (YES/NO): NO